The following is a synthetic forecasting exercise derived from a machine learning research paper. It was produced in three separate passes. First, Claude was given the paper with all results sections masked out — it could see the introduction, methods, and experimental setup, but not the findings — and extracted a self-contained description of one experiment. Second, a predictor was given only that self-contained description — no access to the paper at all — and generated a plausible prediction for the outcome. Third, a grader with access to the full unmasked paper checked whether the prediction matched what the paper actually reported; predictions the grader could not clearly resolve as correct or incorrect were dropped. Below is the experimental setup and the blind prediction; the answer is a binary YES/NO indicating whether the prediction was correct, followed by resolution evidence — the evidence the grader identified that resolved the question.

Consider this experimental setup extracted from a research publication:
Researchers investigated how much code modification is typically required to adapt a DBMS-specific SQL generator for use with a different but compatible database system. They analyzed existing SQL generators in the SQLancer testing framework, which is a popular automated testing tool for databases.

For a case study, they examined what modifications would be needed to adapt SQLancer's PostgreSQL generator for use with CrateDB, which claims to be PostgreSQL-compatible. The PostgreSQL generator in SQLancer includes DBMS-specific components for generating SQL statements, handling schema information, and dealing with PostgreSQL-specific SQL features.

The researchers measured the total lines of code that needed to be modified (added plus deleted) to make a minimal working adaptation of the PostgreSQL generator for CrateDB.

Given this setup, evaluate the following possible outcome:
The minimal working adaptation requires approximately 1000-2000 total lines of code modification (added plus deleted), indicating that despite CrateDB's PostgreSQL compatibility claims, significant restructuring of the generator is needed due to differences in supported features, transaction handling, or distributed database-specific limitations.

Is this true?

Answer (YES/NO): YES